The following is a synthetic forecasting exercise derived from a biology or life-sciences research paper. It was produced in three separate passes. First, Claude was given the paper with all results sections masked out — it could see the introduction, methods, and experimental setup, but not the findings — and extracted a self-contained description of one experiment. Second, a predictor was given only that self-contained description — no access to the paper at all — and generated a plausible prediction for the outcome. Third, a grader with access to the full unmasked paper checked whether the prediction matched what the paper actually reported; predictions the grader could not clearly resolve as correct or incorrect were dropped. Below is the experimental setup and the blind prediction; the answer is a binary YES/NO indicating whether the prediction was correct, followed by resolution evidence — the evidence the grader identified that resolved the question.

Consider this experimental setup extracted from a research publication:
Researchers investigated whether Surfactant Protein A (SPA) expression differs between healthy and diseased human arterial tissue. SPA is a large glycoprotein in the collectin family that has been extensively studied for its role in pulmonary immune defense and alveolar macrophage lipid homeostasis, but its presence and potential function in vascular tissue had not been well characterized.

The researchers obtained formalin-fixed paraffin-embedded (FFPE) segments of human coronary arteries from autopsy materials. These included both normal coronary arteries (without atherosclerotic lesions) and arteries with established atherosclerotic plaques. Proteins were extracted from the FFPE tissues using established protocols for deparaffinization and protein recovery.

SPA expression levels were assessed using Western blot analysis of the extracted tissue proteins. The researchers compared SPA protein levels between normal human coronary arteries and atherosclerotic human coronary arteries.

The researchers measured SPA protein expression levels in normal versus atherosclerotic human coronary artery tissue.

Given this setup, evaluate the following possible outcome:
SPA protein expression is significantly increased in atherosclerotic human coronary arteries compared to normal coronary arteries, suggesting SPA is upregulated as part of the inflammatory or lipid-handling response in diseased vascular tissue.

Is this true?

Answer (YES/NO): NO